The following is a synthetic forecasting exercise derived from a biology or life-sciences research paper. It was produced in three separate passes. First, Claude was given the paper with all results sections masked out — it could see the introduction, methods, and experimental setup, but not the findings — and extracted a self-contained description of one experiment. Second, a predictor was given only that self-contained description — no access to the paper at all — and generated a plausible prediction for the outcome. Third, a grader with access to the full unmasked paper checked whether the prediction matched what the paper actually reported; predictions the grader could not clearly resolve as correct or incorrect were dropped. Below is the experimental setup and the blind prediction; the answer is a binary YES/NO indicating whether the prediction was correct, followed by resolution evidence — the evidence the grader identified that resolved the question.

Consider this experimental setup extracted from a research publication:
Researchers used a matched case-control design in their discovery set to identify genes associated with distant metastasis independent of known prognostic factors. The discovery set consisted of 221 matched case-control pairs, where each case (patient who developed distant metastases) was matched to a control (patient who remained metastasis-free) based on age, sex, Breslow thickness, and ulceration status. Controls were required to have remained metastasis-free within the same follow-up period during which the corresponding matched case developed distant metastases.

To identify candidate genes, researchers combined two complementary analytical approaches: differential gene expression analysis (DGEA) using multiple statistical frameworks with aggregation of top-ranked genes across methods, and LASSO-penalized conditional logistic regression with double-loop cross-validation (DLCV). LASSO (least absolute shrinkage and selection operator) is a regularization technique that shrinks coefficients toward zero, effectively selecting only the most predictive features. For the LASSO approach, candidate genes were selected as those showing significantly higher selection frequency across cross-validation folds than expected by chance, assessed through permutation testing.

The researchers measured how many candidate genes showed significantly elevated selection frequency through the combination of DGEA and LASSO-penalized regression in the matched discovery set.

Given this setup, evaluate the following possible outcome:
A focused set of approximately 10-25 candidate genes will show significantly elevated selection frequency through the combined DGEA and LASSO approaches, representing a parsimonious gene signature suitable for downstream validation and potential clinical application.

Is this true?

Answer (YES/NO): NO